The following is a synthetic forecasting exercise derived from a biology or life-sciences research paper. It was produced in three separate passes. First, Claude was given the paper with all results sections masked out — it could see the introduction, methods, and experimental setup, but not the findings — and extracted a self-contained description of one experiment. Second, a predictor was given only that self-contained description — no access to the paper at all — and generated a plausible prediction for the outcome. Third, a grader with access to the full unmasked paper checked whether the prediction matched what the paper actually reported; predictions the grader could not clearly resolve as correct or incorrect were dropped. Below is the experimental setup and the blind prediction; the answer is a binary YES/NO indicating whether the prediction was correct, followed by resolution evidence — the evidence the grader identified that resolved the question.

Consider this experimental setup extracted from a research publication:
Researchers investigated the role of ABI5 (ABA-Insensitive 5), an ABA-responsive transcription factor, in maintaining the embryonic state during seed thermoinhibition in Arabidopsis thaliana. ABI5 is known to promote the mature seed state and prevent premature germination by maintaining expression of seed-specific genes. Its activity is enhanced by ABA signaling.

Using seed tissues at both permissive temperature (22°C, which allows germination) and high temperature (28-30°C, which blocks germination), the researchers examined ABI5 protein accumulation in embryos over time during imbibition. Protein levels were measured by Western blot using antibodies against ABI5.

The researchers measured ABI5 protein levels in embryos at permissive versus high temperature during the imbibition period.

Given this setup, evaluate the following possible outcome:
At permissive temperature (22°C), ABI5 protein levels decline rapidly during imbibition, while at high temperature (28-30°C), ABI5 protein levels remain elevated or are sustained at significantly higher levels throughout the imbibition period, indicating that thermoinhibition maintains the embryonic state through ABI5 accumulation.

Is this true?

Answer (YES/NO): YES